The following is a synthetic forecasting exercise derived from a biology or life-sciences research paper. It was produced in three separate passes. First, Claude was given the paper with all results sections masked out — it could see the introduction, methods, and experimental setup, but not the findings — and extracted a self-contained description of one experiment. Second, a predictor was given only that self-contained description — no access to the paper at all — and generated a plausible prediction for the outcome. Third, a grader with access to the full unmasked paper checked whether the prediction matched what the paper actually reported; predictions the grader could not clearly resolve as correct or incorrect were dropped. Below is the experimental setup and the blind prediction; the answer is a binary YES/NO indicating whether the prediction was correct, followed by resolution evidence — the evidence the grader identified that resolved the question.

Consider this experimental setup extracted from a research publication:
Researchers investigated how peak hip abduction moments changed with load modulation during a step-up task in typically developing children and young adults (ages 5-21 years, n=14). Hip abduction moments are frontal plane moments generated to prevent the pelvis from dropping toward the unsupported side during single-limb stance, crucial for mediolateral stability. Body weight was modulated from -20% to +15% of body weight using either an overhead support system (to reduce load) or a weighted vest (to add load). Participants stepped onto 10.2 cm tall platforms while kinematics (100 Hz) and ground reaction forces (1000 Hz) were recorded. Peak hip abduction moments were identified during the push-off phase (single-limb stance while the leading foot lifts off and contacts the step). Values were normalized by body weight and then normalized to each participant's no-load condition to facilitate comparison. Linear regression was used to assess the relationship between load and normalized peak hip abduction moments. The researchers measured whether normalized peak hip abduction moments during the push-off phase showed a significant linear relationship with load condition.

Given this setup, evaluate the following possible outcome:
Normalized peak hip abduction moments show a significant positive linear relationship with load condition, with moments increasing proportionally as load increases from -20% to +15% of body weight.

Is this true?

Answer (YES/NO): NO